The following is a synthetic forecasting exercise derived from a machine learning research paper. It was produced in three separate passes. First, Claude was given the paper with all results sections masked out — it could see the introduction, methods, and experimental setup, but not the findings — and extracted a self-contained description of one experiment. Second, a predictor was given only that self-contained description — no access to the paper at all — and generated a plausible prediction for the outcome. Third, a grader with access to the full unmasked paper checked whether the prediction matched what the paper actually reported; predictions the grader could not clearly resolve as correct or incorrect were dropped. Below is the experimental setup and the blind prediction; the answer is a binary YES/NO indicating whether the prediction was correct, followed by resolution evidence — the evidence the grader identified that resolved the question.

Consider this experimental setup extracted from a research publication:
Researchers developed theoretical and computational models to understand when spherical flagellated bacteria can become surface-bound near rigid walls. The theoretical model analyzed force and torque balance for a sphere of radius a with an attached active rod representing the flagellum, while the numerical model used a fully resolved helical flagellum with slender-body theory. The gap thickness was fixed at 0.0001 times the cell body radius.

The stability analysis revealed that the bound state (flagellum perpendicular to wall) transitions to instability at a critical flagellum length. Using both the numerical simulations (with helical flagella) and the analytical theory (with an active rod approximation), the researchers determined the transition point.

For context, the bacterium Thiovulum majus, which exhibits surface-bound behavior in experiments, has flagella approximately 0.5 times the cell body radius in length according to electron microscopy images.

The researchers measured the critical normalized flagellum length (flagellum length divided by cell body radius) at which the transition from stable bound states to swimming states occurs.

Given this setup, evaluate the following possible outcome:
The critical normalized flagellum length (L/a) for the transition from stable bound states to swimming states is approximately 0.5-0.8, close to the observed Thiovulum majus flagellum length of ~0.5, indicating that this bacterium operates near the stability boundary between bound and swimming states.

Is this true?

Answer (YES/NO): NO